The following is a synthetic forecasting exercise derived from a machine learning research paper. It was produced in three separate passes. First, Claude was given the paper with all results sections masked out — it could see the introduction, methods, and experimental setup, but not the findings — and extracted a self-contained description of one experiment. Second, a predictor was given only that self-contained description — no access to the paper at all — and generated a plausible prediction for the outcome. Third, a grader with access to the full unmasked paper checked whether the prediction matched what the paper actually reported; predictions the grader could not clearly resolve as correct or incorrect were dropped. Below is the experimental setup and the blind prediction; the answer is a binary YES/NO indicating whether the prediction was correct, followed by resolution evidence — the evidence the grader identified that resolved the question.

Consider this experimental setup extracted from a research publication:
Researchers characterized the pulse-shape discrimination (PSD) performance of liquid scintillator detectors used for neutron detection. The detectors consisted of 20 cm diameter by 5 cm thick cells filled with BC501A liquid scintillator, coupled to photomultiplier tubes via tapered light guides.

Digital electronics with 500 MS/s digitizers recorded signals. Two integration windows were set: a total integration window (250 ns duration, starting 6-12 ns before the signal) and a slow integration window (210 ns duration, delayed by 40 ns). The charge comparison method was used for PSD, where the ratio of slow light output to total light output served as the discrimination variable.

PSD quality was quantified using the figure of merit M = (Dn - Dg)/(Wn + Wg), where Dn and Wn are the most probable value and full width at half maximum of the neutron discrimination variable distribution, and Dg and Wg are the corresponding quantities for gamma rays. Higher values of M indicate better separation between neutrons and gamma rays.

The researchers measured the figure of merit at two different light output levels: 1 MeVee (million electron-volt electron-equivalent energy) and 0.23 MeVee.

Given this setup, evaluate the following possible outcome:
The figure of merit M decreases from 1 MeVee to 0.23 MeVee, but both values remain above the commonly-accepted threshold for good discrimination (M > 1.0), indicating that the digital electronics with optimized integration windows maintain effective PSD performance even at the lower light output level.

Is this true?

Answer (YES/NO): NO